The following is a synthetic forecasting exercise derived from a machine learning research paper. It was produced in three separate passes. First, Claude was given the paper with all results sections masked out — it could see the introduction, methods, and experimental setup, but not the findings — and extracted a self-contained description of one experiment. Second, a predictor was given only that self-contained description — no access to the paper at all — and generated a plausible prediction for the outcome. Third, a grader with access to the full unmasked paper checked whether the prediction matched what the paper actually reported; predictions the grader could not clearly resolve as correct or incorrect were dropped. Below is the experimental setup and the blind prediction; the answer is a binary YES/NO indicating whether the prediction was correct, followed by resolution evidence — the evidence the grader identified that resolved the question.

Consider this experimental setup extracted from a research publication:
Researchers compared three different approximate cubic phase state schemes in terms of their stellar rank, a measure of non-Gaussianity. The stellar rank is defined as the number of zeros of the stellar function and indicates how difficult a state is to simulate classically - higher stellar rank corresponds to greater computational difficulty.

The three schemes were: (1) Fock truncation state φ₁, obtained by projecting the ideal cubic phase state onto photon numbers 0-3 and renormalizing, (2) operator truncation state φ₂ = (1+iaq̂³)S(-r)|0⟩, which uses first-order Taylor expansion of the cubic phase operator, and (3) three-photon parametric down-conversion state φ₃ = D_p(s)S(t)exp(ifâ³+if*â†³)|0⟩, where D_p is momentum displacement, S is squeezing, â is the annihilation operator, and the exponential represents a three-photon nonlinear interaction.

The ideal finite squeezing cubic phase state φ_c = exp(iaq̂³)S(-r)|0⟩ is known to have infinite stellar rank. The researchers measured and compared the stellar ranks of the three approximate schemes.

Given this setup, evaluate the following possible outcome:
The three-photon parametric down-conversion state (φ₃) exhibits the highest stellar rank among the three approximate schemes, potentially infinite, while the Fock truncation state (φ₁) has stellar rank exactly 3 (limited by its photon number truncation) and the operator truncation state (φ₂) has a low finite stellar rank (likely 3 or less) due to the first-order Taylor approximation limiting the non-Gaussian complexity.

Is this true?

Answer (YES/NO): YES